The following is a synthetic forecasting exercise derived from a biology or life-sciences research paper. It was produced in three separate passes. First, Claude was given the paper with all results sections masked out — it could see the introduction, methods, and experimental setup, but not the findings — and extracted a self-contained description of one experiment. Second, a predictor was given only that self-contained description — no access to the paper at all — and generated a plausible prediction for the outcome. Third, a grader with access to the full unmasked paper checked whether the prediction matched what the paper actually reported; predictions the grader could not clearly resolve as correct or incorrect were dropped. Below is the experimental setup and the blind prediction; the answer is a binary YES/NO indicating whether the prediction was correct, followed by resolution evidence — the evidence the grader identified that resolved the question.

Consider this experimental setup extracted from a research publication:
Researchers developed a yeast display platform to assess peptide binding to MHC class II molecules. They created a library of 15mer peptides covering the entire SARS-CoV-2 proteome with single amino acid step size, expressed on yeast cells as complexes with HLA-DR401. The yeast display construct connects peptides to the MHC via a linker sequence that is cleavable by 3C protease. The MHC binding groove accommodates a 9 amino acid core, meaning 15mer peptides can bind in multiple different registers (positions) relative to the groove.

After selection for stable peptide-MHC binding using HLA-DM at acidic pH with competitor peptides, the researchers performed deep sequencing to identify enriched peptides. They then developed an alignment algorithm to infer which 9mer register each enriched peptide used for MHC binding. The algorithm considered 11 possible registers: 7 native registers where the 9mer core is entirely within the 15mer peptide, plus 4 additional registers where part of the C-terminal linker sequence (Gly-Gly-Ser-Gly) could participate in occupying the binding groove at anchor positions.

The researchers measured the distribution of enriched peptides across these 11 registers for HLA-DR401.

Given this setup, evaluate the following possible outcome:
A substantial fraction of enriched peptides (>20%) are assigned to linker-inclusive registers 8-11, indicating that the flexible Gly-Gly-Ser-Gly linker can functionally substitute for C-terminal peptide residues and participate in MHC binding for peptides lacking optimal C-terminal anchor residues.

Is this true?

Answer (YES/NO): YES